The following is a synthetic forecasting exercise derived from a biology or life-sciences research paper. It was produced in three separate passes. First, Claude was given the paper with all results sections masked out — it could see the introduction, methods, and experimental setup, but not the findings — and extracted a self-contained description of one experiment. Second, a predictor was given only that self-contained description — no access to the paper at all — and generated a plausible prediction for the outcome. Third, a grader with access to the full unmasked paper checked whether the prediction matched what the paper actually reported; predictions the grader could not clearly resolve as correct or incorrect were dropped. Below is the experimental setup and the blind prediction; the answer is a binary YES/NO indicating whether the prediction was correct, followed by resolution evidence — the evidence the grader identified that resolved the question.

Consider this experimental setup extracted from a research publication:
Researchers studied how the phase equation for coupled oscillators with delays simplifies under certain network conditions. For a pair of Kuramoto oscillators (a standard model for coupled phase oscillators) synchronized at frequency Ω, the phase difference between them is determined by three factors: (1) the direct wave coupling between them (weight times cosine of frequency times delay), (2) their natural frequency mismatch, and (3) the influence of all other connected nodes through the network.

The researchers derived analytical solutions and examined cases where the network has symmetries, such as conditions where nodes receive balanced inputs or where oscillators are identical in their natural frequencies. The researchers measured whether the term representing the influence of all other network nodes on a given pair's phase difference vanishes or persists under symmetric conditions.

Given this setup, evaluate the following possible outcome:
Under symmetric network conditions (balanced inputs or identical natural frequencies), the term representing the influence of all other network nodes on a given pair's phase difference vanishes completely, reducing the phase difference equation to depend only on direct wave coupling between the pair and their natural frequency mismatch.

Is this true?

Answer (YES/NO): YES